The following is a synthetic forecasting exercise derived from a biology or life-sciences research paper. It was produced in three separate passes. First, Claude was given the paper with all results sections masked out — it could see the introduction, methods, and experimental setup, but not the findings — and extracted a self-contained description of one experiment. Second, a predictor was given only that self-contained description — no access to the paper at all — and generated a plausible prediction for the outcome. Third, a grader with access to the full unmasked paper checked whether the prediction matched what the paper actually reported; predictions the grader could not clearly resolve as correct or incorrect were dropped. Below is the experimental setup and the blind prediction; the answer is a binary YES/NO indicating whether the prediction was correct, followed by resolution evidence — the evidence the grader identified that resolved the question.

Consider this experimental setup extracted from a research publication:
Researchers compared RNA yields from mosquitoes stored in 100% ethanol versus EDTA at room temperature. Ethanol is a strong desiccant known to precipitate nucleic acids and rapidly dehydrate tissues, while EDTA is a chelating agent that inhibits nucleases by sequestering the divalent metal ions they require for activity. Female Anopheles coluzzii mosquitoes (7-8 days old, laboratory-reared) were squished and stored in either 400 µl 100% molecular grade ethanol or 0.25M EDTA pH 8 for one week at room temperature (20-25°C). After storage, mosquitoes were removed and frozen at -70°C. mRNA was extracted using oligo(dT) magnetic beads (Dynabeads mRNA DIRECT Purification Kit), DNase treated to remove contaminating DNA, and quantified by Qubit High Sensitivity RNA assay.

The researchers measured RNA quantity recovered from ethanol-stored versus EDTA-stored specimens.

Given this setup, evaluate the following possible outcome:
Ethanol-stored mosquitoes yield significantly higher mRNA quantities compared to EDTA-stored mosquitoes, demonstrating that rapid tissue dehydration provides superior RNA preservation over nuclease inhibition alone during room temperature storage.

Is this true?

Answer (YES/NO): NO